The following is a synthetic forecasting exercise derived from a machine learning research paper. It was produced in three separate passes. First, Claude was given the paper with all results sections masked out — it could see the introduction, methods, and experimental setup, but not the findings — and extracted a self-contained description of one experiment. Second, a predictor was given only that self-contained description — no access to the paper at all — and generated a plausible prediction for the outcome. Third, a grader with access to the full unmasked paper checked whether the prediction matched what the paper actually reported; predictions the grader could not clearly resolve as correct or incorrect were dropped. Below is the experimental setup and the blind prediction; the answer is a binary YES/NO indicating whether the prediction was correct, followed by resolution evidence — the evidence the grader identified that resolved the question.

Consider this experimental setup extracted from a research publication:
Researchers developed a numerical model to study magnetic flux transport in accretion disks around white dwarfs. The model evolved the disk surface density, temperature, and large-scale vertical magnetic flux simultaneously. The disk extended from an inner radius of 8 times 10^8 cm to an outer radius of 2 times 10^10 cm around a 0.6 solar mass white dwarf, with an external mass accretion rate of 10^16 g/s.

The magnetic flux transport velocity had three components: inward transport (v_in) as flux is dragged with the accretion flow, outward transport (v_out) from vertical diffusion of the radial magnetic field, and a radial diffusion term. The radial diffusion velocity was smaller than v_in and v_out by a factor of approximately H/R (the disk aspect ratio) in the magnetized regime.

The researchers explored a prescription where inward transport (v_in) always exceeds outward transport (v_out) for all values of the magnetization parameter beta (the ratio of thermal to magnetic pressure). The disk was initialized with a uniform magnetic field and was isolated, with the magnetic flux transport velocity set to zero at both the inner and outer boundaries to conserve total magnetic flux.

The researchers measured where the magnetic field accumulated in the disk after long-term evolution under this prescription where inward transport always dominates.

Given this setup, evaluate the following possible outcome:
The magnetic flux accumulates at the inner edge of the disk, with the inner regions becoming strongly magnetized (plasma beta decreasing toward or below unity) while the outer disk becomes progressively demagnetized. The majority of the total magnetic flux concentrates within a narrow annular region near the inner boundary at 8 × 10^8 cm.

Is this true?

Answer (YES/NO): YES